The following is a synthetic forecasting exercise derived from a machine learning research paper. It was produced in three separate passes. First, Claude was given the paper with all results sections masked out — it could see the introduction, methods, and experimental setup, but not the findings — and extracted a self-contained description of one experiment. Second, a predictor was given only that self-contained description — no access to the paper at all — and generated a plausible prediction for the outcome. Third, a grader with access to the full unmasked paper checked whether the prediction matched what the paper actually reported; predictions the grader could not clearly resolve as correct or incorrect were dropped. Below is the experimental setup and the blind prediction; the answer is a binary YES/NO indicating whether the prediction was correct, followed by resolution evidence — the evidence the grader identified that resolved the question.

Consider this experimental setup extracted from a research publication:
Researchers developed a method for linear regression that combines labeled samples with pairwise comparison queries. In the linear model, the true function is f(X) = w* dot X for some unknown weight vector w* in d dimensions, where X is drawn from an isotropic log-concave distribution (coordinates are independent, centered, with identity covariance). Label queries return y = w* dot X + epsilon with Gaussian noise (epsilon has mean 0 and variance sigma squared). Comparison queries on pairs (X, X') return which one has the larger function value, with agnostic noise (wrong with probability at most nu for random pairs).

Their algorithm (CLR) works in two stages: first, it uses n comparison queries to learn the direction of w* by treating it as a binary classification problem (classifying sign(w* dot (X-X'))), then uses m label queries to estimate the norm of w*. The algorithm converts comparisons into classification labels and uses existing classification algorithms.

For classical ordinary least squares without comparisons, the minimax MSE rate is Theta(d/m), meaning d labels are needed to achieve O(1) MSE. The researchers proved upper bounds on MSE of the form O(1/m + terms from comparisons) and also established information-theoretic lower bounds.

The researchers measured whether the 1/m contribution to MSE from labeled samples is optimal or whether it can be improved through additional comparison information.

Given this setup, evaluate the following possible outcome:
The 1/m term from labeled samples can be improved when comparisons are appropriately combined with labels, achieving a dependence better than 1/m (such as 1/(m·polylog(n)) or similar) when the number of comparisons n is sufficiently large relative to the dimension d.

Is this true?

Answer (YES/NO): NO